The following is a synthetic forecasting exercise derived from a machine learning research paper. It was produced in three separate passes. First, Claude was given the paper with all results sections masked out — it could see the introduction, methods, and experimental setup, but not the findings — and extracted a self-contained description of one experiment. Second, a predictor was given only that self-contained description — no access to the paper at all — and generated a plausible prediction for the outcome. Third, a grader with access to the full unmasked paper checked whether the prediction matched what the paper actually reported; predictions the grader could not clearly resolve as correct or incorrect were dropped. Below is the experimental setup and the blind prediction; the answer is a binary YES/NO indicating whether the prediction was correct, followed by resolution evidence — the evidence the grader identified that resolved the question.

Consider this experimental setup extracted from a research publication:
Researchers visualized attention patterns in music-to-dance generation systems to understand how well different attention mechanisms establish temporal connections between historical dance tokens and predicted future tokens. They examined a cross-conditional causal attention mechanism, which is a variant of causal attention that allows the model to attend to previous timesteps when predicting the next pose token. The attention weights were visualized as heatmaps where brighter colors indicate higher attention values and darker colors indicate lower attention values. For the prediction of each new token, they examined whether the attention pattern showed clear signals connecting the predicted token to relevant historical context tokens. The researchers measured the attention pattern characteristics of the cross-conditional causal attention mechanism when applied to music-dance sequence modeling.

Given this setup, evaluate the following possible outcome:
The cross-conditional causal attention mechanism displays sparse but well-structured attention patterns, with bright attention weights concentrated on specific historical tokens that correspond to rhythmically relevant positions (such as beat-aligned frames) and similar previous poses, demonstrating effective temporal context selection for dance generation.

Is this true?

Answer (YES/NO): NO